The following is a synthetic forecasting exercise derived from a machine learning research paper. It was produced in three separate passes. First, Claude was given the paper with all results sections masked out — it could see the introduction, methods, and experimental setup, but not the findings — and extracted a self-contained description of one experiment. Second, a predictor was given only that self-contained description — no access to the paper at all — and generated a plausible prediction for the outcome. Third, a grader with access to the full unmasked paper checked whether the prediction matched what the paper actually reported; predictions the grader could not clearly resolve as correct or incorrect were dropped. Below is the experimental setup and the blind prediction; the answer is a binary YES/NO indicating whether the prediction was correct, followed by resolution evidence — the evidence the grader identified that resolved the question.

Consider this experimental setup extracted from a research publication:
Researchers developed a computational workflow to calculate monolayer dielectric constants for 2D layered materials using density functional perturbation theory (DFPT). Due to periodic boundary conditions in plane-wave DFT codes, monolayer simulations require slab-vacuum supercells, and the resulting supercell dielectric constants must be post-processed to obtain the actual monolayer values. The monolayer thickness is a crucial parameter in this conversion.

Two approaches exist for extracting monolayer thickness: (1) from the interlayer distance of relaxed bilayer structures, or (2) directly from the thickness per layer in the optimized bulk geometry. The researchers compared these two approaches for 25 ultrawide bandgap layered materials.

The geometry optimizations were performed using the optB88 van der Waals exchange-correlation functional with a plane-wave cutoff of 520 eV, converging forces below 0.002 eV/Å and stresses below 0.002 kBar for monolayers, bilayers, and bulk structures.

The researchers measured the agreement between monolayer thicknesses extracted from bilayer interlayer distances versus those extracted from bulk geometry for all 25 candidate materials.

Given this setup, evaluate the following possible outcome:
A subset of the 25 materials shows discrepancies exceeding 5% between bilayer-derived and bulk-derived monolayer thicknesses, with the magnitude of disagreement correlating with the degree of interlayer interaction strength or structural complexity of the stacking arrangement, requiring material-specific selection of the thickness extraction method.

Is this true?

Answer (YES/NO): NO